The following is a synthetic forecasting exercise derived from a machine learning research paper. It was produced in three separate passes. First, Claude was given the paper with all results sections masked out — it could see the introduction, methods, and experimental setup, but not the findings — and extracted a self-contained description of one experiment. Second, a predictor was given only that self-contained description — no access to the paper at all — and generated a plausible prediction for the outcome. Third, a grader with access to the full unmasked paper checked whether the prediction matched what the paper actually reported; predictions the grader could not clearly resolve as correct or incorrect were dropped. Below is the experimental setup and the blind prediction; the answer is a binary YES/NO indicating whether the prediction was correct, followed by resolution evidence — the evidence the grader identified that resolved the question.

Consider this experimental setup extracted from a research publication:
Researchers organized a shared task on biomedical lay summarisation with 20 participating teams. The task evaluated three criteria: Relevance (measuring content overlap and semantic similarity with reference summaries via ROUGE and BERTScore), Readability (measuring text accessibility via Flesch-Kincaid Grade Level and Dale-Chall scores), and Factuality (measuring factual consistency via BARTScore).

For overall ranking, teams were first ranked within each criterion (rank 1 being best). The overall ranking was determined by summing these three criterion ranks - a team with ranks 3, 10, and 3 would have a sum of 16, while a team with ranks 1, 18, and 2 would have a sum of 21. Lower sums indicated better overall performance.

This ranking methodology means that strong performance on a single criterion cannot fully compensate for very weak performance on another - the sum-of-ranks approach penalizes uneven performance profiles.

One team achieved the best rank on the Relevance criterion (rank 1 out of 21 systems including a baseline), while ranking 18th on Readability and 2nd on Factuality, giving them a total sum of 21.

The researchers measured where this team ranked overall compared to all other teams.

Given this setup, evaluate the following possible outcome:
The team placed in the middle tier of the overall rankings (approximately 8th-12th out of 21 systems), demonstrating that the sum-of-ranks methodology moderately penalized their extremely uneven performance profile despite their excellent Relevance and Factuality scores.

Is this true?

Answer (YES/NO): NO